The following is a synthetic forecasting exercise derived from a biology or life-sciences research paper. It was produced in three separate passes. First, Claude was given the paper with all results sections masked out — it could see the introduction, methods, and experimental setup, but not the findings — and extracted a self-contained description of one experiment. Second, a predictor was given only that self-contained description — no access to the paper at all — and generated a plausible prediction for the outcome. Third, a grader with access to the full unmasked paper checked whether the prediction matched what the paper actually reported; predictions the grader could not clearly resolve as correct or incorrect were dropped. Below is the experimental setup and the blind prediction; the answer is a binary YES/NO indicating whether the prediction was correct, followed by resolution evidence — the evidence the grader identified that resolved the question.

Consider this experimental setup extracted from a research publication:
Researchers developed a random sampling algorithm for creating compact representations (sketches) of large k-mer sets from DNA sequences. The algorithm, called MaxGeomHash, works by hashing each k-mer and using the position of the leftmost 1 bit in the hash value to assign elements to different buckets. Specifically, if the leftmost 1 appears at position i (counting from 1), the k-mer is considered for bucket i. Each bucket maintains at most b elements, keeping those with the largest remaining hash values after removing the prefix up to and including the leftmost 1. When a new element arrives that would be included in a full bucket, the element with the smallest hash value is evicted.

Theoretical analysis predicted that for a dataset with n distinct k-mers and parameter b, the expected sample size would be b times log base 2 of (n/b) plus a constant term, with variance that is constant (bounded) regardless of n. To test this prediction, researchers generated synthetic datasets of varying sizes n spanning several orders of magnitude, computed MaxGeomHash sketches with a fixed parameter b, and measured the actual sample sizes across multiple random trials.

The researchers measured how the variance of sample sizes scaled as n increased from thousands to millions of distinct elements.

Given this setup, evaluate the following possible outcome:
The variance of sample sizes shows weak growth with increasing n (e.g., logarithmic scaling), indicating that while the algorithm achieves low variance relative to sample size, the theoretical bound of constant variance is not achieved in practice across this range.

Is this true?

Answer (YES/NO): NO